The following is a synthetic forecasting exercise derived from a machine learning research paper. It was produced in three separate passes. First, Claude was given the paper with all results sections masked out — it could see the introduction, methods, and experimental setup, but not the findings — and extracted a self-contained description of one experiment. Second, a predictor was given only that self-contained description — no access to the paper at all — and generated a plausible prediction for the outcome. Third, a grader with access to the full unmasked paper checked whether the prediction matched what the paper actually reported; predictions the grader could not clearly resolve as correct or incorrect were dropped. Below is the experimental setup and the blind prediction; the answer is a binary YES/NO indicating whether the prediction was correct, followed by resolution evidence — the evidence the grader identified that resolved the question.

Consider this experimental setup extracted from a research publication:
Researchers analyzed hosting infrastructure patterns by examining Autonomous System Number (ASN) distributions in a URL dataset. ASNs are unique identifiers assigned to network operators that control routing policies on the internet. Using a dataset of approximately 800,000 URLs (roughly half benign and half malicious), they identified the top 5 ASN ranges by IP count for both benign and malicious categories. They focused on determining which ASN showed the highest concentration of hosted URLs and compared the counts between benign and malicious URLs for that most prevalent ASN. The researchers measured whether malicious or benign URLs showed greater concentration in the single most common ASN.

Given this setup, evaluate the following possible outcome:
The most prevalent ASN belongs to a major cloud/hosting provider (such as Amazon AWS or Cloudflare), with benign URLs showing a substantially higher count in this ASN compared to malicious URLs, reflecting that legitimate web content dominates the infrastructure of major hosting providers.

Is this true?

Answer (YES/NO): NO